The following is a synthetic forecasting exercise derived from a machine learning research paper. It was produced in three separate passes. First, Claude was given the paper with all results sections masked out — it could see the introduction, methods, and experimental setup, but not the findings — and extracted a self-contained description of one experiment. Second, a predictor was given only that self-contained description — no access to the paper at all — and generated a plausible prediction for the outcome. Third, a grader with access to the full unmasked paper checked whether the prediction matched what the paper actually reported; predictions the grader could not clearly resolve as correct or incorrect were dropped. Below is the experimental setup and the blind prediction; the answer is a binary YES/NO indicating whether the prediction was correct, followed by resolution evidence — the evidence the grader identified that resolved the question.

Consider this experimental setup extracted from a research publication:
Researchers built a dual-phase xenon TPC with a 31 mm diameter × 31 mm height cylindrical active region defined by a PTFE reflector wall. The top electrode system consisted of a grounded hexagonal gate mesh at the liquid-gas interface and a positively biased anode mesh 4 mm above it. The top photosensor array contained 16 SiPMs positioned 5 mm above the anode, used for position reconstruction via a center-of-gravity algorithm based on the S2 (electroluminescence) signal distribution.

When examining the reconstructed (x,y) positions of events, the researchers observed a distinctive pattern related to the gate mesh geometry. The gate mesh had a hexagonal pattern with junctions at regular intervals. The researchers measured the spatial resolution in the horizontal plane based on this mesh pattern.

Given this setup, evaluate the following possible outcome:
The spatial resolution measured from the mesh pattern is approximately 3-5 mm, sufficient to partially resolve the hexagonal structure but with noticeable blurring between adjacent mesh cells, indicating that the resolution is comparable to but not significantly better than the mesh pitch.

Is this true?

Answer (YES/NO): NO